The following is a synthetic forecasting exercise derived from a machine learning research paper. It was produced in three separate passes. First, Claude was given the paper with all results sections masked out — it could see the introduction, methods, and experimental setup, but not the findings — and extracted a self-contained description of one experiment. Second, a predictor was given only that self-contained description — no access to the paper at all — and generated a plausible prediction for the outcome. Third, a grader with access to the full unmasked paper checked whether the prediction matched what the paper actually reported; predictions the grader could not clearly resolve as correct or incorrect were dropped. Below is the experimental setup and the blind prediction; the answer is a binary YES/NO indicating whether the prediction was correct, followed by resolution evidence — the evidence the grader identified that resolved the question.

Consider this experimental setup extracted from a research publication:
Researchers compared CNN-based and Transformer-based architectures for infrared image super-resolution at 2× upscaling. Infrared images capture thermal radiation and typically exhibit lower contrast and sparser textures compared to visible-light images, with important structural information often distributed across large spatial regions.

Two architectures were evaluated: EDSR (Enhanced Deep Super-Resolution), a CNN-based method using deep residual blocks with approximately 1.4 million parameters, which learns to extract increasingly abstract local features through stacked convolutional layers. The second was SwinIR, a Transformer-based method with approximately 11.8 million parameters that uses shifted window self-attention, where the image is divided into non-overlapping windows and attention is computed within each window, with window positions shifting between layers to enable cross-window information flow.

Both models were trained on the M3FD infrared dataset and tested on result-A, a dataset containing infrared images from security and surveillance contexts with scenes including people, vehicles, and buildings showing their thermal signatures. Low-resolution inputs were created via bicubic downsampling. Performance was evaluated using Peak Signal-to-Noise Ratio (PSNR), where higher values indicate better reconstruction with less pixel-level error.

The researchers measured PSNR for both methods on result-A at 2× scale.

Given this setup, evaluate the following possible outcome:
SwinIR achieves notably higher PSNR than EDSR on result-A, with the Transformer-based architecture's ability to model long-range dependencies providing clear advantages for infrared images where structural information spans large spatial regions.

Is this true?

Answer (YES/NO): NO